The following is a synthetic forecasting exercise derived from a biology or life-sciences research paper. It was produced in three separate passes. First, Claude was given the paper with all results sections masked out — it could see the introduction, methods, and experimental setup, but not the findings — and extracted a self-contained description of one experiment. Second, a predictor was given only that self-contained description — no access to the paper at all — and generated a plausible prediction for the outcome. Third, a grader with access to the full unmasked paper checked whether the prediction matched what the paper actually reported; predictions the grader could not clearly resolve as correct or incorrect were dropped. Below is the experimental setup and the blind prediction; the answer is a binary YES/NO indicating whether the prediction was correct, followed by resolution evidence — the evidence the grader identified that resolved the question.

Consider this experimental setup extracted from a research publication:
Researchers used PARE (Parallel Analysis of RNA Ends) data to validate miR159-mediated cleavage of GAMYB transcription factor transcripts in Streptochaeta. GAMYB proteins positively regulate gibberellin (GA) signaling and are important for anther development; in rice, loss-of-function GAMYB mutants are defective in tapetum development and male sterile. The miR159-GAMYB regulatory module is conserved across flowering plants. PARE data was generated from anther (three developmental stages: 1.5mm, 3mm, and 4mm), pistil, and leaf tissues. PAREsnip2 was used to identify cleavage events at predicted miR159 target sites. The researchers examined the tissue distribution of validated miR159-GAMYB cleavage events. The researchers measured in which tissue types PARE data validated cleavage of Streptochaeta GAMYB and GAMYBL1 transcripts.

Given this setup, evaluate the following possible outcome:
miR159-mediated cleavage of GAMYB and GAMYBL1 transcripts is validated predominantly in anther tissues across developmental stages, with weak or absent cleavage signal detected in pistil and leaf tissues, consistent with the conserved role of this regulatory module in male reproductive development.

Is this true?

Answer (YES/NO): NO